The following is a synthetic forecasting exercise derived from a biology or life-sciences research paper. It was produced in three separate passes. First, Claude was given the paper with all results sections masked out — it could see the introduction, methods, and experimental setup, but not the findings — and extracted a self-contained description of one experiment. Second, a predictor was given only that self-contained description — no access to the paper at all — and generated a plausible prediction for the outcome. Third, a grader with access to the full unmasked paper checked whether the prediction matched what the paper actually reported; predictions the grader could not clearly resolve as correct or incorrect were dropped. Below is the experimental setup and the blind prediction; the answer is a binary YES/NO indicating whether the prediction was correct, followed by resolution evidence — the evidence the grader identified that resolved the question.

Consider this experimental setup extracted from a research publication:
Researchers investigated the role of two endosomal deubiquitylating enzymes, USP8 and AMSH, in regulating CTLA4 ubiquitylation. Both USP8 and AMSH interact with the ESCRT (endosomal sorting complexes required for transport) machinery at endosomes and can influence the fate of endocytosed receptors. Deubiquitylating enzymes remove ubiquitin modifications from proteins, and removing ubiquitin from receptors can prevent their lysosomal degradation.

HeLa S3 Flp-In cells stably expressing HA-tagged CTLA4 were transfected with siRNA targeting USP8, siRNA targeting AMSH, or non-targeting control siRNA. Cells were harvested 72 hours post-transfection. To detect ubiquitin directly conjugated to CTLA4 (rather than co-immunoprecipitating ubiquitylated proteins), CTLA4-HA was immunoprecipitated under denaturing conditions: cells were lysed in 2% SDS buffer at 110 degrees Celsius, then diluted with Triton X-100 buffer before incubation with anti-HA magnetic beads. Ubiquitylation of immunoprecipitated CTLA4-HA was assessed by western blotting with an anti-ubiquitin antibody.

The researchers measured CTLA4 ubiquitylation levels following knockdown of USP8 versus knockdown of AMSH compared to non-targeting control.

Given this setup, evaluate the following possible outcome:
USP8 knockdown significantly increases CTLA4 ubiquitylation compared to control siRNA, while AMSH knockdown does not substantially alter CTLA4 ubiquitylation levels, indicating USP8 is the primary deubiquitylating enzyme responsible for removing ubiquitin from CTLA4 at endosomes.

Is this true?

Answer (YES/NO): YES